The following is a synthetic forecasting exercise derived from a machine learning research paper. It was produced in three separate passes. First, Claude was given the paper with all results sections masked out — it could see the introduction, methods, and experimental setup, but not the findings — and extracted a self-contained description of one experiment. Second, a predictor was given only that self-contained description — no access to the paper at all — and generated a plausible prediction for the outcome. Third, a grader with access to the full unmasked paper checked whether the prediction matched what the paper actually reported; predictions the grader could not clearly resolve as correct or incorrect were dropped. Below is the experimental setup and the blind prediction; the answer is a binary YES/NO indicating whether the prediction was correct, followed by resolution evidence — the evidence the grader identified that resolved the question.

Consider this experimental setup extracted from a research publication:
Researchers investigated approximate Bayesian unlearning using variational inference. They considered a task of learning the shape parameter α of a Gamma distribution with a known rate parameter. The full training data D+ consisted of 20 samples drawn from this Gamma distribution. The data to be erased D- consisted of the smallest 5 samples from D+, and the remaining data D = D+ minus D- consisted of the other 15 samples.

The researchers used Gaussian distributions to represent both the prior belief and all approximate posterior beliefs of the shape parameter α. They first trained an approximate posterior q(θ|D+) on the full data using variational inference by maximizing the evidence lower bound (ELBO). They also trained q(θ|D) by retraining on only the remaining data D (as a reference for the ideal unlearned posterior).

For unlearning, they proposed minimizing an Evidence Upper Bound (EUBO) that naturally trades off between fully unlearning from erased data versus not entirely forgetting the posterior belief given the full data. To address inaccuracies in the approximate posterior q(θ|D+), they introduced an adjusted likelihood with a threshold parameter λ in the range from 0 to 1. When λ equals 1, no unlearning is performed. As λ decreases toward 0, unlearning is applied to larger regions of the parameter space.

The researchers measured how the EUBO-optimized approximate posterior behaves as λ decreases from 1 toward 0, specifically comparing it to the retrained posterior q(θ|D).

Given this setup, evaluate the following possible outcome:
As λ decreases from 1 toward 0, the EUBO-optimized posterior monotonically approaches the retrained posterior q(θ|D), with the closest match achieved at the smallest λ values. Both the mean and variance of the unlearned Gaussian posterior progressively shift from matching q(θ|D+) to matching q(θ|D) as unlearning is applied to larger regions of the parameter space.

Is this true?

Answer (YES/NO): NO